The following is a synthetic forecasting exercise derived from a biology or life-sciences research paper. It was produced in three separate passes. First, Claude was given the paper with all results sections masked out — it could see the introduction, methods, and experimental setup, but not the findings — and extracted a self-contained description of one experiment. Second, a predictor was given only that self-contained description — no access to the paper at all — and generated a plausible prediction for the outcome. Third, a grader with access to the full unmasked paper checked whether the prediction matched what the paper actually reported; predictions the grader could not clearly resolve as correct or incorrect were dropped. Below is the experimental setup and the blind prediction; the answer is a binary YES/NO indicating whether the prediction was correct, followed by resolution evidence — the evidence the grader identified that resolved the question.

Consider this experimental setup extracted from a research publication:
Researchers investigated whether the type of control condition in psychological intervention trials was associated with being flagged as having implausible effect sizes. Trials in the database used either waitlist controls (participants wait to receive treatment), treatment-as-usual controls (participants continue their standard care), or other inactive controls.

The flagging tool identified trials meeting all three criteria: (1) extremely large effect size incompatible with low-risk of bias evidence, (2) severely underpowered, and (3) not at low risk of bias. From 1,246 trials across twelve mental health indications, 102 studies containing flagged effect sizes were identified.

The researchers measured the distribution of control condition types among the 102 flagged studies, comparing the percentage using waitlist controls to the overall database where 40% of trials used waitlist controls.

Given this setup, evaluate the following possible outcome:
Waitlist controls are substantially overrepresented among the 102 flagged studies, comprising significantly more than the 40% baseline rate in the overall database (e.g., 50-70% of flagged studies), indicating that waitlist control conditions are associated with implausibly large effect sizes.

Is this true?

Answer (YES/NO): YES